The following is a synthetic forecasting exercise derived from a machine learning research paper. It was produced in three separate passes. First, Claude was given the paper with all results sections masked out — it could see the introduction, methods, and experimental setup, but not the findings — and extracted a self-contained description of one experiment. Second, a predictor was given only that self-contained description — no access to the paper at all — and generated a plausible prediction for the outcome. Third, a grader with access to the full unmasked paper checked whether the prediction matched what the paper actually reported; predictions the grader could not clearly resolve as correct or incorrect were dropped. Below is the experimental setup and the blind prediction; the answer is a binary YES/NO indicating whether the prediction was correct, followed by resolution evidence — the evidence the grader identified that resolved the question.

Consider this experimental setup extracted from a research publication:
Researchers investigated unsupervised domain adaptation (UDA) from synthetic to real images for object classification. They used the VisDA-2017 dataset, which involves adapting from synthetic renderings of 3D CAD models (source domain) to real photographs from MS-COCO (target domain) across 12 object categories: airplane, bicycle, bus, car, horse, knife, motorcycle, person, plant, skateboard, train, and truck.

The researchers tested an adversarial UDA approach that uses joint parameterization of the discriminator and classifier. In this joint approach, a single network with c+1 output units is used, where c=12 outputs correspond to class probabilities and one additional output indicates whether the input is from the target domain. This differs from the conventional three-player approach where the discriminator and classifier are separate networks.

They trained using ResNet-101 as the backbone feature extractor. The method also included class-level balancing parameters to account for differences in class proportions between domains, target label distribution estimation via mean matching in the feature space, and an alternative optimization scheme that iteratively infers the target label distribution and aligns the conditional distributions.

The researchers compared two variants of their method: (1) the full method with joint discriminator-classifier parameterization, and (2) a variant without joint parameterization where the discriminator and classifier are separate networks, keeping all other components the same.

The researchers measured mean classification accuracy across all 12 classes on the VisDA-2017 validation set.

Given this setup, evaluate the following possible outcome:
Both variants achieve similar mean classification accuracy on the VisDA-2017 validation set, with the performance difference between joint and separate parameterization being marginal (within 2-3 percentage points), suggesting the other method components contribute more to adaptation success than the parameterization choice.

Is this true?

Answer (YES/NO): YES